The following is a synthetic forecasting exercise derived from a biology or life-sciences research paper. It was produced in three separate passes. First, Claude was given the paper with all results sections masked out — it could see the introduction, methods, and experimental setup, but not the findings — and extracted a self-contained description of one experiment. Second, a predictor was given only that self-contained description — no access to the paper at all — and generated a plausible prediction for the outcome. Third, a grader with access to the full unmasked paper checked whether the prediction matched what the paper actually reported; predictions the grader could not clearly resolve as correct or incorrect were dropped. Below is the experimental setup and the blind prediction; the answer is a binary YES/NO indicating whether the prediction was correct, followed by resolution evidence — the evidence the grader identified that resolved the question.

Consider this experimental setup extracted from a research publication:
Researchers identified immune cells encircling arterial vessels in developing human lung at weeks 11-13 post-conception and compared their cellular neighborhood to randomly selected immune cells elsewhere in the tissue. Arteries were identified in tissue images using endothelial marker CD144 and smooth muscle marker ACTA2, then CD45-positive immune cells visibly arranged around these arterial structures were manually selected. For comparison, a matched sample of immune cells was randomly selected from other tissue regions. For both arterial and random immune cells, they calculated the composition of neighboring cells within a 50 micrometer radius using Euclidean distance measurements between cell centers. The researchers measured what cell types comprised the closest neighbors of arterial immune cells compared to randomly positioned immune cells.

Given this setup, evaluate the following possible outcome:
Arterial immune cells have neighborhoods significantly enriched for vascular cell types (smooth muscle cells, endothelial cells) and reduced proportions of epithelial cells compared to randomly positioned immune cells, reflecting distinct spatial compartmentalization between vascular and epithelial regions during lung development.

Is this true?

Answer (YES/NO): NO